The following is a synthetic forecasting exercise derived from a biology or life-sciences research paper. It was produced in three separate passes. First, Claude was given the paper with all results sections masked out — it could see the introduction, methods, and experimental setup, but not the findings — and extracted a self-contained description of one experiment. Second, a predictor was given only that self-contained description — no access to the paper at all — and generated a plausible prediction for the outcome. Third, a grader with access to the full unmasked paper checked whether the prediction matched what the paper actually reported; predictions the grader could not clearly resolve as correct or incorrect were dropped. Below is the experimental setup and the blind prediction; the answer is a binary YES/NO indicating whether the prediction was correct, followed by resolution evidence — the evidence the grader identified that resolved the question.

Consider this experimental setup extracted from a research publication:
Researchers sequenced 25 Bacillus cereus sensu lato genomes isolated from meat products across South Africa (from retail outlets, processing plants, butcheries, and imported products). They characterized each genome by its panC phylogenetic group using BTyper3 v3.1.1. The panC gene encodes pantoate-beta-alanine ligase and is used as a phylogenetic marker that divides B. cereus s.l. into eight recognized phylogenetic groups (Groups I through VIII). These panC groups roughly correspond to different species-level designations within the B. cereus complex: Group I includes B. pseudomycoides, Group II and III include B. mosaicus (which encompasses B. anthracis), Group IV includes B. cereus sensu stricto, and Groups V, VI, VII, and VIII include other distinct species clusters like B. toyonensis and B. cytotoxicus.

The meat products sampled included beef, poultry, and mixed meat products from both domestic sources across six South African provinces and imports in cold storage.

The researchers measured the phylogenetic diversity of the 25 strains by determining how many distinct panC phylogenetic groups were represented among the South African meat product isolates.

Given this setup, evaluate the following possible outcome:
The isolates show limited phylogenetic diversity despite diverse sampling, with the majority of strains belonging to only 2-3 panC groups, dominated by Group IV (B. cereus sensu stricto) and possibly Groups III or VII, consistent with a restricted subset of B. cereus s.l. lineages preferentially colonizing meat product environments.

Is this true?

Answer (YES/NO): NO